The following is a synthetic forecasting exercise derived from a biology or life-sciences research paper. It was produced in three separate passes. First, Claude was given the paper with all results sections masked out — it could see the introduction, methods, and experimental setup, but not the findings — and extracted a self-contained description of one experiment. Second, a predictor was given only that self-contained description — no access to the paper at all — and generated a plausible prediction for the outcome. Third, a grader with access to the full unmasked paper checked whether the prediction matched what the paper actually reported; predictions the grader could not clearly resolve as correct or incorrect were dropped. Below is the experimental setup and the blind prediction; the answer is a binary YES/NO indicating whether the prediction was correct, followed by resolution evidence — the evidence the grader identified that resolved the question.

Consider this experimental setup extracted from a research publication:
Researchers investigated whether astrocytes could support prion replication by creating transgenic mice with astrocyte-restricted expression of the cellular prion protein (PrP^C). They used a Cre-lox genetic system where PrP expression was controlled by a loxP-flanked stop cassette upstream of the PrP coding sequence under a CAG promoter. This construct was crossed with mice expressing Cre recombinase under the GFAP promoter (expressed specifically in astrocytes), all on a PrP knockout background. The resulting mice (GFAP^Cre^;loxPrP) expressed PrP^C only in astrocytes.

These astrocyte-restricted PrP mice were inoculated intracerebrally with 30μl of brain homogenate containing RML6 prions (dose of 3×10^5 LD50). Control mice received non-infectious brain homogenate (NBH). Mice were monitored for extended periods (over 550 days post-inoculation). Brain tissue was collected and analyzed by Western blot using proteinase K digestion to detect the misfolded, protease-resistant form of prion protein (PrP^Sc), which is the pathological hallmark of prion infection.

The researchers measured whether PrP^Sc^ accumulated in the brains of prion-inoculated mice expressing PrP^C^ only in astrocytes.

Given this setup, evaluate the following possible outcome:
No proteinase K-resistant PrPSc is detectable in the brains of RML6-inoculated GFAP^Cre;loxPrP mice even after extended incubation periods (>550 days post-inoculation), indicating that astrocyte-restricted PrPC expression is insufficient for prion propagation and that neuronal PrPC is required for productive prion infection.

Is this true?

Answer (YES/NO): NO